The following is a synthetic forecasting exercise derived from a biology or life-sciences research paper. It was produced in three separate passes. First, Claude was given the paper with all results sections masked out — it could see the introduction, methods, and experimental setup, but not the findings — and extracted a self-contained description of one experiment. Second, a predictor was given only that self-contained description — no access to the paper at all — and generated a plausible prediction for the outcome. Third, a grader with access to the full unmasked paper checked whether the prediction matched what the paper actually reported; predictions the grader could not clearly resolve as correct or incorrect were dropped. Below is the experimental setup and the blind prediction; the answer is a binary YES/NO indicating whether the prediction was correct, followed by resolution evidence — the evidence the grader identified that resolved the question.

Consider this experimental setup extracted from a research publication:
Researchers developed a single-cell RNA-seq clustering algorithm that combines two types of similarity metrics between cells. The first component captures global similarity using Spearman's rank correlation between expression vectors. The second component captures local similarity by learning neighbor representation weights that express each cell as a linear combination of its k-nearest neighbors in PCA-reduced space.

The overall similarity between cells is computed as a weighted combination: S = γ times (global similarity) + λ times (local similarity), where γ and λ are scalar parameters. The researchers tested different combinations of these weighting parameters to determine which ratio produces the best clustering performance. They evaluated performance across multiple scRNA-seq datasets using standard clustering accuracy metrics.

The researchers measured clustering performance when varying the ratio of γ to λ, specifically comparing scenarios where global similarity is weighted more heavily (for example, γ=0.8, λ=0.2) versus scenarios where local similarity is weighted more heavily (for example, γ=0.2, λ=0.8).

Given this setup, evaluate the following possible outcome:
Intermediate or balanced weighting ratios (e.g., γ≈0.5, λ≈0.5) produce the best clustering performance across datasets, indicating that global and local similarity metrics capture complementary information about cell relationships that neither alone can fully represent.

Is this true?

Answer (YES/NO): NO